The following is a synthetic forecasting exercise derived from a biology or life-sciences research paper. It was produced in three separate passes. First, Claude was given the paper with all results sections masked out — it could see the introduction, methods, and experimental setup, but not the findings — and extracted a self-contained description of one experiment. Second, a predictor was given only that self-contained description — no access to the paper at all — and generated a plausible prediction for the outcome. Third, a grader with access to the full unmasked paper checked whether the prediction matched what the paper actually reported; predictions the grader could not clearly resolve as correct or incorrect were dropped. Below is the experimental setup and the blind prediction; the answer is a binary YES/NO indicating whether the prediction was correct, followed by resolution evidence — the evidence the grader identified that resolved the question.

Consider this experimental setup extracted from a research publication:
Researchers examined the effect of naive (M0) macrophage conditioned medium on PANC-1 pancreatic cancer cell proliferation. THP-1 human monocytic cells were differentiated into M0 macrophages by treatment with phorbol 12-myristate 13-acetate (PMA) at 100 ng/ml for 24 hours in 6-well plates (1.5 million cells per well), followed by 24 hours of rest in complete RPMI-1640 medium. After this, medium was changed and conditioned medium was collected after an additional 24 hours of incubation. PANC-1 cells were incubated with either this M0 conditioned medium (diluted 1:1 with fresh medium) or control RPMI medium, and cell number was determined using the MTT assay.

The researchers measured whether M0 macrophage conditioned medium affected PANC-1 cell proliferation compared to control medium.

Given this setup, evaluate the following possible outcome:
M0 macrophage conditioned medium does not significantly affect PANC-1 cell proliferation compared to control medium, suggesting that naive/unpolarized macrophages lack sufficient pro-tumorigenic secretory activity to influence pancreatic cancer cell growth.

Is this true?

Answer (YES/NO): NO